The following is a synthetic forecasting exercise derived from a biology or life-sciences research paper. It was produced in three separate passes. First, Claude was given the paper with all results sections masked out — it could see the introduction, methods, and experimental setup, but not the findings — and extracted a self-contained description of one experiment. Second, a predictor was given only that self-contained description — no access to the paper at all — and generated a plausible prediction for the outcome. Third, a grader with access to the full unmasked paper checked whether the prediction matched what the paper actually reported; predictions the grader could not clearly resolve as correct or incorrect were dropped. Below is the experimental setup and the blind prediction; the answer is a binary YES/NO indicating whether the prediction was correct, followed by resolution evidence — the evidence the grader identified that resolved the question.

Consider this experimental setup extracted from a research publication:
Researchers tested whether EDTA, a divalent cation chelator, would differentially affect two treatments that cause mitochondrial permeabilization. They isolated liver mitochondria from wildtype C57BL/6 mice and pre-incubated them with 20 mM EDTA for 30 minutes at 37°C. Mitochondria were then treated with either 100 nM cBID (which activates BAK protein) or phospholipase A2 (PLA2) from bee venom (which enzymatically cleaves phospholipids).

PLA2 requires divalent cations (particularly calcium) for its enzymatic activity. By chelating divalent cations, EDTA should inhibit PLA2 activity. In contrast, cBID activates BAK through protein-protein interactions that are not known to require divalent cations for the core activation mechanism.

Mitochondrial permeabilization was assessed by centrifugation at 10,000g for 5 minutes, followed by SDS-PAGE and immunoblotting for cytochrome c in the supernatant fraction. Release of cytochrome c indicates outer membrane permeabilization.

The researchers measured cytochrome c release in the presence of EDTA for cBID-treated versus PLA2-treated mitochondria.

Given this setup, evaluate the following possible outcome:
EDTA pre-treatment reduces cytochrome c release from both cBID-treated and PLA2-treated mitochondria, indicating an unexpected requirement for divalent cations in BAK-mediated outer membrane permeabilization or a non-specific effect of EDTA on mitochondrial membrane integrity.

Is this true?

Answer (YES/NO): NO